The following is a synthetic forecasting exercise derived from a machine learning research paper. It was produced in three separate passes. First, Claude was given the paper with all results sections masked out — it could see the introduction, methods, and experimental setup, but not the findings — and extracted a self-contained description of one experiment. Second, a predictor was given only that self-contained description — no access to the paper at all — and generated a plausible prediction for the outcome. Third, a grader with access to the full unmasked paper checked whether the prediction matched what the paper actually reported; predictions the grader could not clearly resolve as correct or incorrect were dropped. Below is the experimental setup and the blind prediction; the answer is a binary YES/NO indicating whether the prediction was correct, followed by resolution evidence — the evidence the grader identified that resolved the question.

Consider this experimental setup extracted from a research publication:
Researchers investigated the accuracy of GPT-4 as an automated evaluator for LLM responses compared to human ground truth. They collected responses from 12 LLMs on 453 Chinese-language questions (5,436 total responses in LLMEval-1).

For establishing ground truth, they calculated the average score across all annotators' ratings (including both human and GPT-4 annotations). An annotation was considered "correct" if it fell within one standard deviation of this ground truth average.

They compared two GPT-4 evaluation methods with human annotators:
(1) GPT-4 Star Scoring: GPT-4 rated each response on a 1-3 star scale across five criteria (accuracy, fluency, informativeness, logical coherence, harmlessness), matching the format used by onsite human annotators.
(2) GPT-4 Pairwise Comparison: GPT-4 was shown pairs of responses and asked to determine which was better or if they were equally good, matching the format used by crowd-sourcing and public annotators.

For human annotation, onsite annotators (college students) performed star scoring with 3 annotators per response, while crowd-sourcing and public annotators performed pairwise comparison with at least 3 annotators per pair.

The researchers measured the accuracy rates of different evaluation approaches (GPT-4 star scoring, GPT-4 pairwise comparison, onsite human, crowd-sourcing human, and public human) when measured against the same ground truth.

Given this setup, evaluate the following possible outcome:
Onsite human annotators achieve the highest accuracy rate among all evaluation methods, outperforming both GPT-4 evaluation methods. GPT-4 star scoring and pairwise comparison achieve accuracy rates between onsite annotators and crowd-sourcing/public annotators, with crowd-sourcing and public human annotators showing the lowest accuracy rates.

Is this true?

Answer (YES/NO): NO